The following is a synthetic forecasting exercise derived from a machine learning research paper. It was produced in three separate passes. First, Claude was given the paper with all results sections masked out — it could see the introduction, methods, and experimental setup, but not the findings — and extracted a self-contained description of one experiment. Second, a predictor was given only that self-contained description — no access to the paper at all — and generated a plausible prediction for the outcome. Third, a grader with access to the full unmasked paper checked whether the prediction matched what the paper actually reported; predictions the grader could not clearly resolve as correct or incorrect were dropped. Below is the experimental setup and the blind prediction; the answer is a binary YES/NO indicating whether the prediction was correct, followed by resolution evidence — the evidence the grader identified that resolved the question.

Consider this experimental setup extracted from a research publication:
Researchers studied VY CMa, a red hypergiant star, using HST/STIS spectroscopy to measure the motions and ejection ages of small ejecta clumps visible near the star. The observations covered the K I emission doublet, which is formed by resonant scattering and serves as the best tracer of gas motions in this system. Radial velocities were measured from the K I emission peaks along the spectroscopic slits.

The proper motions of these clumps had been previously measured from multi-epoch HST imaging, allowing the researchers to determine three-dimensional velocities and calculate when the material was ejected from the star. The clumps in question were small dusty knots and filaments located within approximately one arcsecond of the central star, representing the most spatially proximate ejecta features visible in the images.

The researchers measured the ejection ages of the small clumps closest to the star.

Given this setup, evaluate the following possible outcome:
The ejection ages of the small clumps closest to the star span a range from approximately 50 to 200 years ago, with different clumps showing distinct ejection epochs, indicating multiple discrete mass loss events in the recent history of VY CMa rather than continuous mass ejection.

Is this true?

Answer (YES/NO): NO